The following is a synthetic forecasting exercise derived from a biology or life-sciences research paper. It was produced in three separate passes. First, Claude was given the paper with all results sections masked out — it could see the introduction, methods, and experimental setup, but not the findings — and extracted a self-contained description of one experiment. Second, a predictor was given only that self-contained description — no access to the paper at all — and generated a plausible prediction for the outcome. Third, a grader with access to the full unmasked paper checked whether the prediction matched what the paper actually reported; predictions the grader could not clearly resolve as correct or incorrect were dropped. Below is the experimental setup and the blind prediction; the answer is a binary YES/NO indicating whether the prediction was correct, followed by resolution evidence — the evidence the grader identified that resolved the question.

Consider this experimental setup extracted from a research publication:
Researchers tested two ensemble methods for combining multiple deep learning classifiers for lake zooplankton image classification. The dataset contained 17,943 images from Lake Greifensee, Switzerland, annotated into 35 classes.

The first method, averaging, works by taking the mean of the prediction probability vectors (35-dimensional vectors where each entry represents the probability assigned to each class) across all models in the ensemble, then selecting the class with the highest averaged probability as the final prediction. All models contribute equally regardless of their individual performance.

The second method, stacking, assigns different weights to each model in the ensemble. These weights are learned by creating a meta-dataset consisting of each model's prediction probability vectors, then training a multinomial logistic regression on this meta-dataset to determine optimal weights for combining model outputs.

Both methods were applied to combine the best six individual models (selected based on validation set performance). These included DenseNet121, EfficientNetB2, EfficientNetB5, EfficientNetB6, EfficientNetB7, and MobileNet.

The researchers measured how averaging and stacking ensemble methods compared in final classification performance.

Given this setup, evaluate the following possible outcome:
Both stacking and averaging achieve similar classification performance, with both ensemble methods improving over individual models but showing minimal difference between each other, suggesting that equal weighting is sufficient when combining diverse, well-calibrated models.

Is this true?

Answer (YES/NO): YES